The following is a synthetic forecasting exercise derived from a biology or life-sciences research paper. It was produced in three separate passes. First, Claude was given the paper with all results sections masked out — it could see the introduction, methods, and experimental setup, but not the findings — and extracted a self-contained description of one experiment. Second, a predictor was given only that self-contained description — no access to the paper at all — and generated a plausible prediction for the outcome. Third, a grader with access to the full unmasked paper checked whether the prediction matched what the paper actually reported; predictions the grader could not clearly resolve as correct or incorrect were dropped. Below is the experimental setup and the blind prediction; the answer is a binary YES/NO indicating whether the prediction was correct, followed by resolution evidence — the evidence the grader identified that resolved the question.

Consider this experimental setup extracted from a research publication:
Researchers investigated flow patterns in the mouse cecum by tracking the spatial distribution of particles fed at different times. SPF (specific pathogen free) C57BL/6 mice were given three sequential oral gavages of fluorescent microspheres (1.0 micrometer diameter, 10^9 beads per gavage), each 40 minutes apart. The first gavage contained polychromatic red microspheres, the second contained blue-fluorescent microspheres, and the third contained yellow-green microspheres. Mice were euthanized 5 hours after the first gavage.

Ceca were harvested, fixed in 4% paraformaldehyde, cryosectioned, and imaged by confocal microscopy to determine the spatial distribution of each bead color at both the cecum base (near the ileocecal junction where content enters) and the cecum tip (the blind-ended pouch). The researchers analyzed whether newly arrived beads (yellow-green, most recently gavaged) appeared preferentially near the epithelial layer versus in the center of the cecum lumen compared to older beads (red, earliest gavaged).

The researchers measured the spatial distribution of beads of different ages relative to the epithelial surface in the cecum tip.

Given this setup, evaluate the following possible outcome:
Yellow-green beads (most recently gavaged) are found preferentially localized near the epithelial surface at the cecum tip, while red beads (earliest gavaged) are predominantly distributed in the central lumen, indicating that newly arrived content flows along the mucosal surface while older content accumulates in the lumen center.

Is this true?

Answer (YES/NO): YES